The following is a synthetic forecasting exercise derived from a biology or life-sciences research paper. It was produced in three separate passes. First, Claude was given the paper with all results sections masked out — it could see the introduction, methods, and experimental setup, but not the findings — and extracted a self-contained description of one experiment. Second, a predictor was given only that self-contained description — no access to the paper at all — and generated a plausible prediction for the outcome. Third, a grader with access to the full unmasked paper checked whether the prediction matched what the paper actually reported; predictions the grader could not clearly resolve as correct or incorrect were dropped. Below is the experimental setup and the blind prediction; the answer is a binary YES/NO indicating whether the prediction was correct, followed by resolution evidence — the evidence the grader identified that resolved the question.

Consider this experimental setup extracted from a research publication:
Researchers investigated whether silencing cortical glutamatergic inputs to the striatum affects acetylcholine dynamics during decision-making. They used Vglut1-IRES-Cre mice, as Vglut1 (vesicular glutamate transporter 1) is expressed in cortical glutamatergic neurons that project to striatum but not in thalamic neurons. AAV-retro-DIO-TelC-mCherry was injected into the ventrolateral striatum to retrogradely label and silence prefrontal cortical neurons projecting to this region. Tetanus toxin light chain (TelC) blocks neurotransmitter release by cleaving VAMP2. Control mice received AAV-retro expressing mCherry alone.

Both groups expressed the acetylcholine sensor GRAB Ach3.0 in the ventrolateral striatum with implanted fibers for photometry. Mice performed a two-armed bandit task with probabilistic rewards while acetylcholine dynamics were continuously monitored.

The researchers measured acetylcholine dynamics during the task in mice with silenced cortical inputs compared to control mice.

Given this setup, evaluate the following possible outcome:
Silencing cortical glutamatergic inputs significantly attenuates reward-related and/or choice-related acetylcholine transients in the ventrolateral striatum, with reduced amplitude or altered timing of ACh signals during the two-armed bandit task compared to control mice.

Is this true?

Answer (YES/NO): YES